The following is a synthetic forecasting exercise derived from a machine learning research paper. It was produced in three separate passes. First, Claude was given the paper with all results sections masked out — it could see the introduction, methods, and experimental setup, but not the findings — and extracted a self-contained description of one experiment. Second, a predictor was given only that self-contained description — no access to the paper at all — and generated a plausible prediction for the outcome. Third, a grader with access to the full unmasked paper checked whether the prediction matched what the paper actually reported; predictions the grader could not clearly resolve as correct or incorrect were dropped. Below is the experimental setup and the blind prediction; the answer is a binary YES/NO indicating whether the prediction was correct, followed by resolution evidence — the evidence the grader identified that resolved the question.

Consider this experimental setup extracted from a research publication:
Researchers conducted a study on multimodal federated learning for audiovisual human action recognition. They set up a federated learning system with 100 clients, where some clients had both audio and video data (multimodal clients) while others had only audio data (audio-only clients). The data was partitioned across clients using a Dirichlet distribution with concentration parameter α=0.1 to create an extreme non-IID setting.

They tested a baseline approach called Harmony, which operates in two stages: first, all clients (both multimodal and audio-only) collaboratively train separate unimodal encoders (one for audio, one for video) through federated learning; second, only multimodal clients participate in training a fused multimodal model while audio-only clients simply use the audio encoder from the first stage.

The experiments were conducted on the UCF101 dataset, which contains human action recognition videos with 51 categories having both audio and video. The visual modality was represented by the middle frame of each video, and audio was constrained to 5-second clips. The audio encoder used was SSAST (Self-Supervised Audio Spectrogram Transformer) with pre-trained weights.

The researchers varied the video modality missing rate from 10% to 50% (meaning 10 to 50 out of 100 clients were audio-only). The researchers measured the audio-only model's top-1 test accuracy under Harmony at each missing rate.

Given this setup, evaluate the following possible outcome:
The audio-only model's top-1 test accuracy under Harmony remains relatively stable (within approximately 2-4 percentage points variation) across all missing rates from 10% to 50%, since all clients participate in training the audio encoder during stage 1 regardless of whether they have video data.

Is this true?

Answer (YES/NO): YES